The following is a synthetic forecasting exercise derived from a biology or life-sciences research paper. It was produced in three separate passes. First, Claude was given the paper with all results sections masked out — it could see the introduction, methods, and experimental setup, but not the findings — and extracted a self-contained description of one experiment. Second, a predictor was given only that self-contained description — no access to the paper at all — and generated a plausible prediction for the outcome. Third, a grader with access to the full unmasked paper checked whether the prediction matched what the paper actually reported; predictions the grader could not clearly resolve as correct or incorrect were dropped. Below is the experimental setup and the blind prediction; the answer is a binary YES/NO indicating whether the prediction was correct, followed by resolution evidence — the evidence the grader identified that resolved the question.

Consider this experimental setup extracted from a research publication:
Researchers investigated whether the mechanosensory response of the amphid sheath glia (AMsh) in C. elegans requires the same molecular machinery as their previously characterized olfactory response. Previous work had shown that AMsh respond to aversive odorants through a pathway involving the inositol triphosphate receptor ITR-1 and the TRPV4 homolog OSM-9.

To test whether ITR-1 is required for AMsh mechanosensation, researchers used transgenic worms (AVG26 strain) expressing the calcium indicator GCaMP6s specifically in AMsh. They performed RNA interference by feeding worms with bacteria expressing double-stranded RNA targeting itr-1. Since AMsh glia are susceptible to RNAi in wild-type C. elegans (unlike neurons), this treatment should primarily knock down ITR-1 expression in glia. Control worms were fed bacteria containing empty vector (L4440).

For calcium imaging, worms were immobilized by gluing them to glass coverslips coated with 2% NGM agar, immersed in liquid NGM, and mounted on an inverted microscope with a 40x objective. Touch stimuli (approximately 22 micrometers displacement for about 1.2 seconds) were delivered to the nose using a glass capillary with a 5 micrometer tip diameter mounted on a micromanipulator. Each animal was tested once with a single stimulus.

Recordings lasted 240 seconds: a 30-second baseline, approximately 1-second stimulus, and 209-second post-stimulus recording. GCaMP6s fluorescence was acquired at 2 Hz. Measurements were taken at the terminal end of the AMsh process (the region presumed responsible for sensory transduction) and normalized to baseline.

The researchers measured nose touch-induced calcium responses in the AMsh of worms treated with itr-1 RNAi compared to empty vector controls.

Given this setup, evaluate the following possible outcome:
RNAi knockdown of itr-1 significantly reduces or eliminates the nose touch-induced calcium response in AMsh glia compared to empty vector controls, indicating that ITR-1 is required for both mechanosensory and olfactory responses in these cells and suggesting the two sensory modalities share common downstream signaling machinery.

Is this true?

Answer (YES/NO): YES